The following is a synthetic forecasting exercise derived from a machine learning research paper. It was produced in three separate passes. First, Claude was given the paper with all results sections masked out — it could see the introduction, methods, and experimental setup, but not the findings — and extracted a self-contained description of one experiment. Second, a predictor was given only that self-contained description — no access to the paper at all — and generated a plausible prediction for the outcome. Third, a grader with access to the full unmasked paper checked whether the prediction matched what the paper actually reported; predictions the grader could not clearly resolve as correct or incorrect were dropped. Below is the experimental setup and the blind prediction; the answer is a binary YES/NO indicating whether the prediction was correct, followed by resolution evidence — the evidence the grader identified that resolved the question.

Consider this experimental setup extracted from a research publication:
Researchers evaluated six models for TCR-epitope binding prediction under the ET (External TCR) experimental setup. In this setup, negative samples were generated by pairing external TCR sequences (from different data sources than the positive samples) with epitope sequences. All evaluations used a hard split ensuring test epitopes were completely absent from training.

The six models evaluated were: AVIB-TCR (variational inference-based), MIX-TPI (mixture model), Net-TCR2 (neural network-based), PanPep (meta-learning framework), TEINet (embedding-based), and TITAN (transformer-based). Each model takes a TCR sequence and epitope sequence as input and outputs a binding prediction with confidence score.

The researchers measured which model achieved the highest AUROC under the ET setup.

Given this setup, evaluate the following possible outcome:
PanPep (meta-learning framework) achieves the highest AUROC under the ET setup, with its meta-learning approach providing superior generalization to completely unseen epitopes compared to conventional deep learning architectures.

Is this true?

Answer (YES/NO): NO